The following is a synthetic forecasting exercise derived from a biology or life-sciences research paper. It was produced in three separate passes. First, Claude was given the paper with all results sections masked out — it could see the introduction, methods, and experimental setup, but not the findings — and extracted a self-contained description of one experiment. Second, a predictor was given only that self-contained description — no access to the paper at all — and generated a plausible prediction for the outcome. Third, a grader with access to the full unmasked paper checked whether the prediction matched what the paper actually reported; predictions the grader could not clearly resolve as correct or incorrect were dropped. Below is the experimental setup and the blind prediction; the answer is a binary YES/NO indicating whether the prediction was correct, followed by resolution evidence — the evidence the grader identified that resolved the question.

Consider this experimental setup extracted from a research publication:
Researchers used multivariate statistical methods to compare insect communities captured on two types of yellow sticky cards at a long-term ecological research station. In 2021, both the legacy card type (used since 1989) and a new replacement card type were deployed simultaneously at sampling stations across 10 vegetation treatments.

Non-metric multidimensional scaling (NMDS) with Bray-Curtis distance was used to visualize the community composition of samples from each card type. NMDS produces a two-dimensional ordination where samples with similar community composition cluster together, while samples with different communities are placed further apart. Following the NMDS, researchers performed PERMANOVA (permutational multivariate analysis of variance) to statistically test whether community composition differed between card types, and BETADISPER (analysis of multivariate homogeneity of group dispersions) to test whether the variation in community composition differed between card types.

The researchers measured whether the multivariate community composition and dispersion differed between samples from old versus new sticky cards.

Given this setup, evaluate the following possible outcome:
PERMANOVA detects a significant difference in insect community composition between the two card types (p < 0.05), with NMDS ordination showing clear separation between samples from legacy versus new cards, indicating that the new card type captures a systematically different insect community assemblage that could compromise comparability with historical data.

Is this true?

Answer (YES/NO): NO